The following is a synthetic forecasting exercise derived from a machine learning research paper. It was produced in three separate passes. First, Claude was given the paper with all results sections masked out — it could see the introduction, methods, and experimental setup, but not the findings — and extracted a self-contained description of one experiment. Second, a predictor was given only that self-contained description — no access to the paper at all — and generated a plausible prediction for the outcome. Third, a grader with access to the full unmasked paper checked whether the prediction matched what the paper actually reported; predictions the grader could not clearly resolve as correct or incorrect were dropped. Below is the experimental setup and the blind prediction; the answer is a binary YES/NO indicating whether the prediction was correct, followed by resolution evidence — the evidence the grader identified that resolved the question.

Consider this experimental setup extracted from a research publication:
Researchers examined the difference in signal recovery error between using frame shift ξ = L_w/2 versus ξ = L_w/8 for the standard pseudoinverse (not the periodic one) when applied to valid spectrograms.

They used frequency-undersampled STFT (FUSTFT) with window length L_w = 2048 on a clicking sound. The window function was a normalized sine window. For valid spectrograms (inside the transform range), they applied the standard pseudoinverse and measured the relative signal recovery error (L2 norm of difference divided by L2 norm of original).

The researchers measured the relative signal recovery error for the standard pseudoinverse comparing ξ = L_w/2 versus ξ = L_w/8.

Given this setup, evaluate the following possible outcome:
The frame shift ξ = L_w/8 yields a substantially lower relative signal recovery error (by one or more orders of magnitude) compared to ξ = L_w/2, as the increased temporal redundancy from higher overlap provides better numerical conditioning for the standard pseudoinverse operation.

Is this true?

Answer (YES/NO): YES